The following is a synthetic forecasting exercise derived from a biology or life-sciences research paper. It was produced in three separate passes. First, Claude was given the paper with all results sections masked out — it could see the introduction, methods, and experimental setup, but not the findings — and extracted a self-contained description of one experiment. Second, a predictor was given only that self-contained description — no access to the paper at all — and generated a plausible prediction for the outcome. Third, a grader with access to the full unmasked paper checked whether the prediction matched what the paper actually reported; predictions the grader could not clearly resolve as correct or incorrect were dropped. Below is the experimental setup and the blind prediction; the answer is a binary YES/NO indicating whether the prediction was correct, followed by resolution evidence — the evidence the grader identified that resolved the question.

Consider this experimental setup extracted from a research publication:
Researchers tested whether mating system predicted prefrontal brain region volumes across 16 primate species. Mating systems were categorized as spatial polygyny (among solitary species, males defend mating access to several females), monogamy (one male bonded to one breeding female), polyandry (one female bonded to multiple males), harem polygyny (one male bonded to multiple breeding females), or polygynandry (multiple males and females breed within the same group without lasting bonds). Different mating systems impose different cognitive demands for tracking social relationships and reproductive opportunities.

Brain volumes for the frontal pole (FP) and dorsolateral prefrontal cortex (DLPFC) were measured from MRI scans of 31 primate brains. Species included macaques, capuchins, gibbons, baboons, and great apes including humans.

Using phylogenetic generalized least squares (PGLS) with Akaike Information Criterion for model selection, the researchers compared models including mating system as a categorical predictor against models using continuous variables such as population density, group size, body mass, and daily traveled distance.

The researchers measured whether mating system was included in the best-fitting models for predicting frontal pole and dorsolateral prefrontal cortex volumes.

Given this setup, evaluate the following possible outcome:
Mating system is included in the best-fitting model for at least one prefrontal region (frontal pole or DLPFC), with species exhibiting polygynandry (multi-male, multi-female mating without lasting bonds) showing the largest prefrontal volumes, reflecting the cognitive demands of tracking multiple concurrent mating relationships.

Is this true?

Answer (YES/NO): NO